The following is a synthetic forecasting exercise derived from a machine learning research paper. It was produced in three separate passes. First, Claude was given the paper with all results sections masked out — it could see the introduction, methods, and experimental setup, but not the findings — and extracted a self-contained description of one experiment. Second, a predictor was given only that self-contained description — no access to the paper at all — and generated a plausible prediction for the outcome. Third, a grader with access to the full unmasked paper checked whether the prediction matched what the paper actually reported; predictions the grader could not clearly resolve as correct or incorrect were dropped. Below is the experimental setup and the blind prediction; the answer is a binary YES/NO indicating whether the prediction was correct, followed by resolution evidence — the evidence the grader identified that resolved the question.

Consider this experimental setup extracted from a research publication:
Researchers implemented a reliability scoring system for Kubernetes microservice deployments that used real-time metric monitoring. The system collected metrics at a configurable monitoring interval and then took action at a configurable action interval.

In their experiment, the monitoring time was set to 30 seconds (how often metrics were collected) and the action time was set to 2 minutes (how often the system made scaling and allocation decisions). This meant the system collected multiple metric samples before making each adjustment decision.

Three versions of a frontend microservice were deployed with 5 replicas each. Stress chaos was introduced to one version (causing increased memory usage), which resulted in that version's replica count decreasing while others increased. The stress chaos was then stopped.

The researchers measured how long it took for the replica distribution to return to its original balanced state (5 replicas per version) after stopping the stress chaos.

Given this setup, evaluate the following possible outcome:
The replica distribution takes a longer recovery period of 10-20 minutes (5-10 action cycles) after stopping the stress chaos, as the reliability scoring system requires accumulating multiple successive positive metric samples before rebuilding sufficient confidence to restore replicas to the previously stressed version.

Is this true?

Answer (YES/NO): YES